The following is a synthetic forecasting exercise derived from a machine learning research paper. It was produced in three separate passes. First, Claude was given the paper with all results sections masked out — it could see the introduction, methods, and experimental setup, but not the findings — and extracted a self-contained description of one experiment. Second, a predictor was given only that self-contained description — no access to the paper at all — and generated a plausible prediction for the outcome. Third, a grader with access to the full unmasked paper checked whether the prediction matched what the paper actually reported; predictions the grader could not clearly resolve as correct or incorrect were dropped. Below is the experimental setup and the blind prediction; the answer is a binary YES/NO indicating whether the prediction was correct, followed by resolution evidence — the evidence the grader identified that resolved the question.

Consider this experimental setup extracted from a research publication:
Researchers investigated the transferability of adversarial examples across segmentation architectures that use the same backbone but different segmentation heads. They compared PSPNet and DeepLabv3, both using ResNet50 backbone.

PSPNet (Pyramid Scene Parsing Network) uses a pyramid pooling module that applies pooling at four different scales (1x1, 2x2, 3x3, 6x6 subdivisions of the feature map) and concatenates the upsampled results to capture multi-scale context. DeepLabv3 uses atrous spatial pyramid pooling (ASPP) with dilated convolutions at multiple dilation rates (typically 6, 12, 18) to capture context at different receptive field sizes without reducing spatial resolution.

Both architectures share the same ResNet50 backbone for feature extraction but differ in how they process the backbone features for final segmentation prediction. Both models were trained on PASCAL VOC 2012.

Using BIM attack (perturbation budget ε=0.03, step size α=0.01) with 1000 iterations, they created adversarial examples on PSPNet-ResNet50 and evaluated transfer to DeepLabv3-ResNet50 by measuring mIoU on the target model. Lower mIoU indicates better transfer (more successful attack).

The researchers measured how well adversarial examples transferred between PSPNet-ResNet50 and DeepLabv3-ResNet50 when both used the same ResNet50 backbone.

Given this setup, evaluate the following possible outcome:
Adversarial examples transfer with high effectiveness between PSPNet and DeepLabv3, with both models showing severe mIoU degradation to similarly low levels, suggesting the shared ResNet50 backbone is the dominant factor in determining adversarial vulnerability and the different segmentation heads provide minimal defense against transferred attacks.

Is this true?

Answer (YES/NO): YES